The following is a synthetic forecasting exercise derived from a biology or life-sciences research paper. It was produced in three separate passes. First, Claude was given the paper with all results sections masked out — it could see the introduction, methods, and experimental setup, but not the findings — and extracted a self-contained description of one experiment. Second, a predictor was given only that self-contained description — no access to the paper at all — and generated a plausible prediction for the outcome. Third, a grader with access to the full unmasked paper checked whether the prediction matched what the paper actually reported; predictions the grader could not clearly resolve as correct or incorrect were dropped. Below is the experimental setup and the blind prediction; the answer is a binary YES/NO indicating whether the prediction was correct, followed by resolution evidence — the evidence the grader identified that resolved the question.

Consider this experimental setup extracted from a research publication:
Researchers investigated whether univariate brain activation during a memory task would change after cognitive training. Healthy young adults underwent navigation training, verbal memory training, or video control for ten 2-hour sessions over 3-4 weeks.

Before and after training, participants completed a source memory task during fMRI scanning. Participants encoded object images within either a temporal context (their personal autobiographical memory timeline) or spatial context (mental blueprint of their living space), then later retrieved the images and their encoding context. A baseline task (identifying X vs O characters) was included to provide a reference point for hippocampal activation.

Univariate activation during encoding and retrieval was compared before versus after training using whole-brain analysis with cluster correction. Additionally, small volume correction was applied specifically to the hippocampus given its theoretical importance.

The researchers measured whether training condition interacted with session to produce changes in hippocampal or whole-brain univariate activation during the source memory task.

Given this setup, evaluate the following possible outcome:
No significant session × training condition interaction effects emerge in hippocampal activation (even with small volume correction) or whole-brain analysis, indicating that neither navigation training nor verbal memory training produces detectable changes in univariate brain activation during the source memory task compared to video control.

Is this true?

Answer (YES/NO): YES